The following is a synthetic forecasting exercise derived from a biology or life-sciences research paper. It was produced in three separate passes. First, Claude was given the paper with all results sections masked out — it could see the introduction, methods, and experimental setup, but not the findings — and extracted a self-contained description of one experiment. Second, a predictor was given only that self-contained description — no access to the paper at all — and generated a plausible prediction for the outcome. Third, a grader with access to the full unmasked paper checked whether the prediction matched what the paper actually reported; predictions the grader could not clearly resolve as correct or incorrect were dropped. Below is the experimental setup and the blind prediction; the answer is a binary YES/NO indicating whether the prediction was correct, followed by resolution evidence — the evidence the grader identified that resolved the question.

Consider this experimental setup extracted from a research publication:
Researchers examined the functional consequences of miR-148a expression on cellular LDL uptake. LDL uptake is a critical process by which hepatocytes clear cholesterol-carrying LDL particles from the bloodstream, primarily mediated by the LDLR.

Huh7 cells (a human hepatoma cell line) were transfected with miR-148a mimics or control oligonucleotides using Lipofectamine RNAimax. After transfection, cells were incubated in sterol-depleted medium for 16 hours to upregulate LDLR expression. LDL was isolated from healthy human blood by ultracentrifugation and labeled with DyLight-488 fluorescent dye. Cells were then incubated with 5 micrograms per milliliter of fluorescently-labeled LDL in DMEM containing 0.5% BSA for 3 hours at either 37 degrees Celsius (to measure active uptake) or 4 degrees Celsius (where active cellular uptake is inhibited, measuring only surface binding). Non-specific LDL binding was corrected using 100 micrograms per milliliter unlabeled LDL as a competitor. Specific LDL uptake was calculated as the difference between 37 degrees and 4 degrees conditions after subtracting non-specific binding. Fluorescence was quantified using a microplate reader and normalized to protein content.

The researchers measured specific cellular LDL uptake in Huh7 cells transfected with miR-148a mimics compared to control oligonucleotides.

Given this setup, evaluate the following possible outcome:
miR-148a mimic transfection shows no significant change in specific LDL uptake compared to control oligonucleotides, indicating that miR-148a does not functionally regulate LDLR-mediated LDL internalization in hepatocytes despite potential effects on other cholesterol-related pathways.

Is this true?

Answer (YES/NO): NO